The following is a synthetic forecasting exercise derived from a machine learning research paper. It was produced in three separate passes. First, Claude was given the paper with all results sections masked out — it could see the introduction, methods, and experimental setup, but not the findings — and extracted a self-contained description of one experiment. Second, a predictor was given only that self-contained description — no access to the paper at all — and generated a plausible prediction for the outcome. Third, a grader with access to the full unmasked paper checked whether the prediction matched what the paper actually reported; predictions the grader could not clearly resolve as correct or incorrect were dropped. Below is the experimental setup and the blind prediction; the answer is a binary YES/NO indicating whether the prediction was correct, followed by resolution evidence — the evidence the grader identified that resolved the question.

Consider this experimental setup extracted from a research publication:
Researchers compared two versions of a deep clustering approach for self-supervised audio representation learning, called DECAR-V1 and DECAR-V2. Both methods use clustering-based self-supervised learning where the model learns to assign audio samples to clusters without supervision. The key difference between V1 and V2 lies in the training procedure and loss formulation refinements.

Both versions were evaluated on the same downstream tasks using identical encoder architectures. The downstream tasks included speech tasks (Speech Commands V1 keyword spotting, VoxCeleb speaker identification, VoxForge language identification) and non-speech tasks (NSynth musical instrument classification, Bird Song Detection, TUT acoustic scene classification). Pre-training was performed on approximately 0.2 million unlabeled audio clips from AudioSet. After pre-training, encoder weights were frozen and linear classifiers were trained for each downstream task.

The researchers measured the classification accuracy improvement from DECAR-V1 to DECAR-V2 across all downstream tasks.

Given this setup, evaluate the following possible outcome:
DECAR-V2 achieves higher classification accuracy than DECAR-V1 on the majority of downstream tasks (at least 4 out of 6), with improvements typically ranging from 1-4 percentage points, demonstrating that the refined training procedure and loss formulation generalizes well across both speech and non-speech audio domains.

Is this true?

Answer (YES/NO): NO